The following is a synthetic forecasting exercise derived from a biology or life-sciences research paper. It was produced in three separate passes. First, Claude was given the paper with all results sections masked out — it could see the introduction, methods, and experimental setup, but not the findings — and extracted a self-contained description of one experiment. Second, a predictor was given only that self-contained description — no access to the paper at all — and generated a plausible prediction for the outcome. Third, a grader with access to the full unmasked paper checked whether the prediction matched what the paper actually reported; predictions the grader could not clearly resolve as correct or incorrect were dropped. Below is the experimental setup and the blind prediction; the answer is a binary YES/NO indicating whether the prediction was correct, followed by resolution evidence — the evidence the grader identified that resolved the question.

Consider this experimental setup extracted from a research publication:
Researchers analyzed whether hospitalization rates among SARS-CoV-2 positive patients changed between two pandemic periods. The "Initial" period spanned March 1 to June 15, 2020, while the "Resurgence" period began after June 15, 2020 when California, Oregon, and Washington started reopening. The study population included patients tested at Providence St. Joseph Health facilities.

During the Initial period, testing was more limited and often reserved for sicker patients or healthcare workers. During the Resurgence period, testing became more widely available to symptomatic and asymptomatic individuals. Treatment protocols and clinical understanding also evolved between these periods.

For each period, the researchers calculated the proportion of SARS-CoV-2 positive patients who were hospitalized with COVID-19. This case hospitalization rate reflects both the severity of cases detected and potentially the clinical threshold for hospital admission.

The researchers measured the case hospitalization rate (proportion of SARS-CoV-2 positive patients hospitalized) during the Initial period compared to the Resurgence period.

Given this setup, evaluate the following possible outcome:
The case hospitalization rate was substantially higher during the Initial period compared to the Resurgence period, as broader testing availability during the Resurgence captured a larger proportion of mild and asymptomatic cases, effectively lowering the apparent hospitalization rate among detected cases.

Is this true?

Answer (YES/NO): YES